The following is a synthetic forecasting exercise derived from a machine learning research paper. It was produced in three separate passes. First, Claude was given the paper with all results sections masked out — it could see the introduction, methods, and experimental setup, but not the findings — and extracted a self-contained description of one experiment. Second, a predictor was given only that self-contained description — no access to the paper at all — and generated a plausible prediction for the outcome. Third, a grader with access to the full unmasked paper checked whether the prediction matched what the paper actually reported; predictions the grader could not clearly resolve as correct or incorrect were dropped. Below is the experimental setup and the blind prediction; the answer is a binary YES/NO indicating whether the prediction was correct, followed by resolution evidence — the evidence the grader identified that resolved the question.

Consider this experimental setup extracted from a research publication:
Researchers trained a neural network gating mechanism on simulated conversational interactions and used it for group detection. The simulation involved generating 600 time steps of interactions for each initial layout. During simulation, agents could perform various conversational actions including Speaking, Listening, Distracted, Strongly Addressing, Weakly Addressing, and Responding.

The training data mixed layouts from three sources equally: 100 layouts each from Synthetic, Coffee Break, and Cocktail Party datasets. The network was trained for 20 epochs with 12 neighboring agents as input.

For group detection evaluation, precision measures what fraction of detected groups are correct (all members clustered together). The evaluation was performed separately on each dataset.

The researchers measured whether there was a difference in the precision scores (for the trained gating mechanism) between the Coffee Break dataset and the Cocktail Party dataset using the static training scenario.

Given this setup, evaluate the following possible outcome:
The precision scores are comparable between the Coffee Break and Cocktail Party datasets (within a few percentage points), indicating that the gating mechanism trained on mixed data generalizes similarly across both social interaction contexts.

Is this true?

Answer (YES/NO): NO